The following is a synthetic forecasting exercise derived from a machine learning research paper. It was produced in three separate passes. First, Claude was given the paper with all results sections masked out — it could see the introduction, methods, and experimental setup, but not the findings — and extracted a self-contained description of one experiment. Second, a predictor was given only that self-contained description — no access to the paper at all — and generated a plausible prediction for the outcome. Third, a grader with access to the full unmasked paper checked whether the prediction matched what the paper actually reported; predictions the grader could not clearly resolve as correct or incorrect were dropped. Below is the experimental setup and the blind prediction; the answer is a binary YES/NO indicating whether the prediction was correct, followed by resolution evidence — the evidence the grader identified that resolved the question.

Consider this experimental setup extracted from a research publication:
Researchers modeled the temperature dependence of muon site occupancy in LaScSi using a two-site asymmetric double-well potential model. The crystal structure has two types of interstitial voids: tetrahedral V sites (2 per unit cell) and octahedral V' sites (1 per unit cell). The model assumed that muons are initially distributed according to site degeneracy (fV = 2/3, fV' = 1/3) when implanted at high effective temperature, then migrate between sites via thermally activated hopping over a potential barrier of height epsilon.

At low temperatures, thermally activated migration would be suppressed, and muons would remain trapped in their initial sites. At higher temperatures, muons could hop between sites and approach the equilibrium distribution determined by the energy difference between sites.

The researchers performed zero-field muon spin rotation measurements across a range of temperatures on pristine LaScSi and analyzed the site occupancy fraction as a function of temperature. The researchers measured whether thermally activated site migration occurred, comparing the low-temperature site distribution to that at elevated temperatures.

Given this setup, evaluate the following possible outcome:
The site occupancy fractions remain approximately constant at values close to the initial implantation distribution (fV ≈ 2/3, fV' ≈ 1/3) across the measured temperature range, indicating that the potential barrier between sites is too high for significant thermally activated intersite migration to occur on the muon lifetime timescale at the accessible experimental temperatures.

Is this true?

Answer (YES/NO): NO